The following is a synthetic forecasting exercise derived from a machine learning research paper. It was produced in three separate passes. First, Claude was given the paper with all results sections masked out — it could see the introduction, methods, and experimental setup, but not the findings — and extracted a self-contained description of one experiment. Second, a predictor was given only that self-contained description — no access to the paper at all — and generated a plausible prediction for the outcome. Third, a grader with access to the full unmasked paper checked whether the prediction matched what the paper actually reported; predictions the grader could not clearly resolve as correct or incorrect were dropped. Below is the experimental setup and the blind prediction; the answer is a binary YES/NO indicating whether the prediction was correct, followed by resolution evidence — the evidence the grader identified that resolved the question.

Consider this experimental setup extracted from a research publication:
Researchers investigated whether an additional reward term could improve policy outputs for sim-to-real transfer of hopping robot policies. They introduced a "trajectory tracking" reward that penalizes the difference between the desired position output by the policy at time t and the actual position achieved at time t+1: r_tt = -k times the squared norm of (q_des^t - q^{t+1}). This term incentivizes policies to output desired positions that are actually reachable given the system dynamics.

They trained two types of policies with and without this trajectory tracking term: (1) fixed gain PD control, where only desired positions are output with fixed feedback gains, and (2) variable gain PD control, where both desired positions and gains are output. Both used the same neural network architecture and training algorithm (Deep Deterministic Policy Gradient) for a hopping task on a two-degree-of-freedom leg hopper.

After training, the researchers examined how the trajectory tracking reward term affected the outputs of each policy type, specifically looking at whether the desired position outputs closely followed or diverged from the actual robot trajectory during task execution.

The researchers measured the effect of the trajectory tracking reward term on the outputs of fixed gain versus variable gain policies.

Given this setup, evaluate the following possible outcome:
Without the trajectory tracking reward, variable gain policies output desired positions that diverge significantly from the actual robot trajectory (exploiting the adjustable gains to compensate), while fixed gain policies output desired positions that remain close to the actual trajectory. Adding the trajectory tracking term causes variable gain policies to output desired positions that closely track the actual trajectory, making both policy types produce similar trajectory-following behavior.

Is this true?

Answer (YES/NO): NO